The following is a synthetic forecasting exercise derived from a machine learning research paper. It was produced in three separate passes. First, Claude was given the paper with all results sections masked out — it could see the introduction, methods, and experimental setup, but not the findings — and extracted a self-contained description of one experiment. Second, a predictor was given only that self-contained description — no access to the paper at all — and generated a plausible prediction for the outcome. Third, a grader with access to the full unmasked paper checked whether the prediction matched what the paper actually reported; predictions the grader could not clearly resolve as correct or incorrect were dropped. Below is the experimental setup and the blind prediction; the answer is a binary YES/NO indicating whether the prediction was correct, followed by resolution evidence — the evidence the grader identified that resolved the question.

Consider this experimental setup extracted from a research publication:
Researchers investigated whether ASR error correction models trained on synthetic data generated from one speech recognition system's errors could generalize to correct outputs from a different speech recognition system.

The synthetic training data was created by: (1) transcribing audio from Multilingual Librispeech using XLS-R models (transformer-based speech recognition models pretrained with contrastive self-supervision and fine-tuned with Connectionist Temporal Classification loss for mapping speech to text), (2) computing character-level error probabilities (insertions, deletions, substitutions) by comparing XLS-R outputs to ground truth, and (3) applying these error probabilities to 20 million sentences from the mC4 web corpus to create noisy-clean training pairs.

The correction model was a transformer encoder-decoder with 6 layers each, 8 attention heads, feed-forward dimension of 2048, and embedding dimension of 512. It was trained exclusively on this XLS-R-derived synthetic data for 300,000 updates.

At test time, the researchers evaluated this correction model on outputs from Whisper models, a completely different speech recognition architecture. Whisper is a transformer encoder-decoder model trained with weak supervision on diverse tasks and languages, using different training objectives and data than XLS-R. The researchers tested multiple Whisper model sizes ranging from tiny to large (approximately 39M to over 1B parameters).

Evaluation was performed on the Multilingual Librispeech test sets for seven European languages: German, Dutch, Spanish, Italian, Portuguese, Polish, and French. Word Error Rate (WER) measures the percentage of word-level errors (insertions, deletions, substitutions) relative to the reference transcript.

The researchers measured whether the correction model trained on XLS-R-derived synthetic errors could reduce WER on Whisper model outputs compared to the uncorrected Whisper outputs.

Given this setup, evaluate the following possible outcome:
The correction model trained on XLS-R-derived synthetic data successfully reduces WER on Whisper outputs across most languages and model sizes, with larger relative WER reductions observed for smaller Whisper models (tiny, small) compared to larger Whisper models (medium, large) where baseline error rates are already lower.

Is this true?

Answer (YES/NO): YES